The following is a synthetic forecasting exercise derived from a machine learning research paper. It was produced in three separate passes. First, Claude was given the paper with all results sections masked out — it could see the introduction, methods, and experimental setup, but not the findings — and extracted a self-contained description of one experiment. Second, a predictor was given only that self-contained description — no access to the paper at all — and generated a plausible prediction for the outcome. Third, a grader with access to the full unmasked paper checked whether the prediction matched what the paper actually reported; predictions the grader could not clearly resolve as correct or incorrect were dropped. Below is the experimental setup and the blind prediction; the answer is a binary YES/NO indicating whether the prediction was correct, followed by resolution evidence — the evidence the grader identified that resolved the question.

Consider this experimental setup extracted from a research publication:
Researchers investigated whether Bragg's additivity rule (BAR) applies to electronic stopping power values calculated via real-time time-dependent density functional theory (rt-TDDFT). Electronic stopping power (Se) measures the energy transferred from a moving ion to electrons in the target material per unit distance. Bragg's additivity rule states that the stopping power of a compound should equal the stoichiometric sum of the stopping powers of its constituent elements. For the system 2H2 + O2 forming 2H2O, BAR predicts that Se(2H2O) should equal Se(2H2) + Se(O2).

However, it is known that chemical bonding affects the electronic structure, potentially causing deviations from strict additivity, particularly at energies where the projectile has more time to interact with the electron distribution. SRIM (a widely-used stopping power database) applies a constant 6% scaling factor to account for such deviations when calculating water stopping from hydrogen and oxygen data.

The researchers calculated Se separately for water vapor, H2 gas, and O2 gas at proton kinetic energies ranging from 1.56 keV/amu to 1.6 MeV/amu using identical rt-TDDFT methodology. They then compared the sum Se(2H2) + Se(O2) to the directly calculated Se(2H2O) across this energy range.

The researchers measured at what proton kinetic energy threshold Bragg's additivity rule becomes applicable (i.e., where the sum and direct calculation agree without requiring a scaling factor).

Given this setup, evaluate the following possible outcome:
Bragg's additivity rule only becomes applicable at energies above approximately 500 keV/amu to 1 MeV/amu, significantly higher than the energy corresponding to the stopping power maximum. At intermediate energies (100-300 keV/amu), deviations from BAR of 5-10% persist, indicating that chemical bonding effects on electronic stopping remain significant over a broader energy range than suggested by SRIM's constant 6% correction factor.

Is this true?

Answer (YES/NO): NO